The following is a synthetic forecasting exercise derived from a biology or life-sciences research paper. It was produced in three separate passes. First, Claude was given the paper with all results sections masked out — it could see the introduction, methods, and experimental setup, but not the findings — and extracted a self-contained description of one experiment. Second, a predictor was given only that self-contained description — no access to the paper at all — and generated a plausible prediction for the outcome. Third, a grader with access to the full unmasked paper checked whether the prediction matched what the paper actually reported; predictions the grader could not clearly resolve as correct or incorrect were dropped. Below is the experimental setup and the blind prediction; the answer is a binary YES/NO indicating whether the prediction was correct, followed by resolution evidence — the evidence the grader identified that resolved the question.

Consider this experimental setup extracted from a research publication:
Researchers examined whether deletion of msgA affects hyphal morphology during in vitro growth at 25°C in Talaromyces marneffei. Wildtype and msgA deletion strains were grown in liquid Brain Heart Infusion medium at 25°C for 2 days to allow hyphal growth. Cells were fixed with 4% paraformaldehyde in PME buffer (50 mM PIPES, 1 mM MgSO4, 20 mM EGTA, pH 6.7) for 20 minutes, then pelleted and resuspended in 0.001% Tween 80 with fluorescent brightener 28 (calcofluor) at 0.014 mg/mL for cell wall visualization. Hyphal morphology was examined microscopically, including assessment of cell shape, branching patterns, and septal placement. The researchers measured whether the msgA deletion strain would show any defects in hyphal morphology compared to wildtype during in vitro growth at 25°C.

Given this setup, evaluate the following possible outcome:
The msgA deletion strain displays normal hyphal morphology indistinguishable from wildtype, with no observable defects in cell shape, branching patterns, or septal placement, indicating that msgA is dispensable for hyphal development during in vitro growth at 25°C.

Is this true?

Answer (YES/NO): YES